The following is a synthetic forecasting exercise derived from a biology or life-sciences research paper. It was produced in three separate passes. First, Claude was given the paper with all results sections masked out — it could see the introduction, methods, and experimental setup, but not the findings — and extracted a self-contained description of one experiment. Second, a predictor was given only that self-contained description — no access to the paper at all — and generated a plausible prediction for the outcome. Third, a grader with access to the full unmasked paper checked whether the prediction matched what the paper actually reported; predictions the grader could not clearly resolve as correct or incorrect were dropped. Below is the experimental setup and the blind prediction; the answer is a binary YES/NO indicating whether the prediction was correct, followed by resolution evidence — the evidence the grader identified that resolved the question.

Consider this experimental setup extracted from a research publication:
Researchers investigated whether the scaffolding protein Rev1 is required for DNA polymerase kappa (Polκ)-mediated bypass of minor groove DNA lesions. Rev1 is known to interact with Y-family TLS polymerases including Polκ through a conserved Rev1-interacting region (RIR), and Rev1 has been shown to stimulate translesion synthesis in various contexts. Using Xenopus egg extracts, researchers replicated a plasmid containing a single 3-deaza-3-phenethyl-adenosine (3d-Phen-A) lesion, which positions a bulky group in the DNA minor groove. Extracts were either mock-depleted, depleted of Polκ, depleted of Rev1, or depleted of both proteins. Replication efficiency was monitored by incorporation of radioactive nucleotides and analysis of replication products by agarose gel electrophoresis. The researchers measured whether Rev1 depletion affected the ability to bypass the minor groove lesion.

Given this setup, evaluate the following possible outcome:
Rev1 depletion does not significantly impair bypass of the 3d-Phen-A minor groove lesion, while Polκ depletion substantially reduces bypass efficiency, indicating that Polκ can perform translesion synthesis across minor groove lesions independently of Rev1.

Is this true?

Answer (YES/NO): YES